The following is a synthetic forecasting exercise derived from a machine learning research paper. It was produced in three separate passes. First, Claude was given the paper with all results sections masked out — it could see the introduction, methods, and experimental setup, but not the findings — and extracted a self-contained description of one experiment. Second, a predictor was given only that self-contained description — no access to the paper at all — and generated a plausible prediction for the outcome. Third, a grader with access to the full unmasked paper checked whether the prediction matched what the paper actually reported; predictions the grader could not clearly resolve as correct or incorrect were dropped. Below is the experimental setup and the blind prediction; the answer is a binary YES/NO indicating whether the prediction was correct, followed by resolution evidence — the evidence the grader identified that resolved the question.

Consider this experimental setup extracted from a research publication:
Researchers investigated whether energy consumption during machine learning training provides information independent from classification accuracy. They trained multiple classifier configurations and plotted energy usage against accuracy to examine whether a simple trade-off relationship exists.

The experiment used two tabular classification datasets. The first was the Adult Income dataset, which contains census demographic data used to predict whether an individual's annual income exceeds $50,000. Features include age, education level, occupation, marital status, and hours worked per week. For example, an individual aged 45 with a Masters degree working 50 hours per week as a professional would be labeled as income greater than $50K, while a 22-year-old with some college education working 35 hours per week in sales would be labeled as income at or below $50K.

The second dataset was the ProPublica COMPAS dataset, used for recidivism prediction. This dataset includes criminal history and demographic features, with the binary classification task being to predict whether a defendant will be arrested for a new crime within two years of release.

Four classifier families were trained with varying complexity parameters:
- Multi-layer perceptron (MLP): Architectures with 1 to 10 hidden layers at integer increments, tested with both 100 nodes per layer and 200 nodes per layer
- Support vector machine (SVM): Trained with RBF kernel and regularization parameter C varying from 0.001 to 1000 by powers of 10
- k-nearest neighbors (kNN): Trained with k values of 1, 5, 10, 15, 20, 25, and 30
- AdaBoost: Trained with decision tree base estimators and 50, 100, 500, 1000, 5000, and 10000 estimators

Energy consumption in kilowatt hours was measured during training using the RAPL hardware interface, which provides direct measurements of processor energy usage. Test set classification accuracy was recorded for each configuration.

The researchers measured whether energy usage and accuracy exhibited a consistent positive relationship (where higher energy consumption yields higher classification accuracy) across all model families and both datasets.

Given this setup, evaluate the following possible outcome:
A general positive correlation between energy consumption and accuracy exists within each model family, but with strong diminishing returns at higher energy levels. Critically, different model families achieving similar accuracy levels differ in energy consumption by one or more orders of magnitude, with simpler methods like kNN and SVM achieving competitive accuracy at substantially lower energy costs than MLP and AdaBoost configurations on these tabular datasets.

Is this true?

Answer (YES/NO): NO